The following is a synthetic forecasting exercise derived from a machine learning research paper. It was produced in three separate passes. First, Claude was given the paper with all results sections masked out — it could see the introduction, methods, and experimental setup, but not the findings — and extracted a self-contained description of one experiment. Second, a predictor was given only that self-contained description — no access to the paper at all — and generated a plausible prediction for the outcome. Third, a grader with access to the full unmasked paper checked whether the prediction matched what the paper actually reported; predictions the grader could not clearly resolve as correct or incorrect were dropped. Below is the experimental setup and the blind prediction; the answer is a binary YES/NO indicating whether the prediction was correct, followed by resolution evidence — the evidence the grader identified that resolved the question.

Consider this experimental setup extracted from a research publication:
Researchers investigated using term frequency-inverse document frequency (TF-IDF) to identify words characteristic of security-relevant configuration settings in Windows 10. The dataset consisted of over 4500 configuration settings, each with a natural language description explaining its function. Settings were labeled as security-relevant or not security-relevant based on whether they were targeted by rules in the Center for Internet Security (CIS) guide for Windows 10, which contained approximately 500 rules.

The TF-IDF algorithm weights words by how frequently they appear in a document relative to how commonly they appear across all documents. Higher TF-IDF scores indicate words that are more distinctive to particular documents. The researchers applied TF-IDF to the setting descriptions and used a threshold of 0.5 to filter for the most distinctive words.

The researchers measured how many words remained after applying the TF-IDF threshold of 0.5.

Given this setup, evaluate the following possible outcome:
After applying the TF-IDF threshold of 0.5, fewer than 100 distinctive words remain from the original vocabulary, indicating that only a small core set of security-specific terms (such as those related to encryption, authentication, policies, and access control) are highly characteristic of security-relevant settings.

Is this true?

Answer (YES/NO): NO